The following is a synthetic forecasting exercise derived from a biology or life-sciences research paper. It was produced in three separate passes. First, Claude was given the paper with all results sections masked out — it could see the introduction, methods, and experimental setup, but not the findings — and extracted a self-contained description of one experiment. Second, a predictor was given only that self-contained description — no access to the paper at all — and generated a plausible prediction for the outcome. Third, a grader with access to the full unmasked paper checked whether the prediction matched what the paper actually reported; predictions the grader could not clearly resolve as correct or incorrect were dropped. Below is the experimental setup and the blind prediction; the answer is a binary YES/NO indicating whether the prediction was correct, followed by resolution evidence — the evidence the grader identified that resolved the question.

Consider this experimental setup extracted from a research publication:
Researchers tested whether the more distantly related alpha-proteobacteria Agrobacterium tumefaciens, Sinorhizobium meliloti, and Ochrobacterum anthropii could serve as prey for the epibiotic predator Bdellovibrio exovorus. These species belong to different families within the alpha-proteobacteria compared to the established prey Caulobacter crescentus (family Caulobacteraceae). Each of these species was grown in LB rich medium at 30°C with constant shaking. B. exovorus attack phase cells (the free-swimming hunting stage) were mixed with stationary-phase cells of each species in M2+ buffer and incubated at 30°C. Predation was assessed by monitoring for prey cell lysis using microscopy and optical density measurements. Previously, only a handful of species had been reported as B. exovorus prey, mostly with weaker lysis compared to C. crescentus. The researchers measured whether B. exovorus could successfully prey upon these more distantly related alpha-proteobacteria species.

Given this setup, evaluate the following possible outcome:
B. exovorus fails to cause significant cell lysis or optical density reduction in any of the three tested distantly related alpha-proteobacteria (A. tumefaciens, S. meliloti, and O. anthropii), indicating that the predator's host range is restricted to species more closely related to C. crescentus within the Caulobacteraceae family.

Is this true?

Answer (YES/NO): NO